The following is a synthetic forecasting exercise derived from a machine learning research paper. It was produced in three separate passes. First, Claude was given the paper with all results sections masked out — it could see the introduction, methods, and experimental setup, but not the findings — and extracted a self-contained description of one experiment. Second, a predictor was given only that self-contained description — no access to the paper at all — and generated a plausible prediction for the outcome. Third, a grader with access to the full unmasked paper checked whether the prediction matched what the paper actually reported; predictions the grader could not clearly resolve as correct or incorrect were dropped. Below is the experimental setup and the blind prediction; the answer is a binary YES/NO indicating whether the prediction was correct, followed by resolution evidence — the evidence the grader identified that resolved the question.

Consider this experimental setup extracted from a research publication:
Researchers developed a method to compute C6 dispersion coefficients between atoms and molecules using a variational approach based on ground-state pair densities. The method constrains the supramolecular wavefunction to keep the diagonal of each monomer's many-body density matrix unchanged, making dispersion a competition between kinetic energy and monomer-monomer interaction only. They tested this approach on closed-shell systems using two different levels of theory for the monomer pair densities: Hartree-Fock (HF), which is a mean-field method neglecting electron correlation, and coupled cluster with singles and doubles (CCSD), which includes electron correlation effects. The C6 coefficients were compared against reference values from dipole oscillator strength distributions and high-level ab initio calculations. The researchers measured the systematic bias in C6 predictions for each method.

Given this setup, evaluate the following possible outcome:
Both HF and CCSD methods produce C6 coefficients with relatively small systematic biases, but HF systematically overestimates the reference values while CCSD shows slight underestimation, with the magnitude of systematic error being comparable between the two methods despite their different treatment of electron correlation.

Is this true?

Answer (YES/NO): NO